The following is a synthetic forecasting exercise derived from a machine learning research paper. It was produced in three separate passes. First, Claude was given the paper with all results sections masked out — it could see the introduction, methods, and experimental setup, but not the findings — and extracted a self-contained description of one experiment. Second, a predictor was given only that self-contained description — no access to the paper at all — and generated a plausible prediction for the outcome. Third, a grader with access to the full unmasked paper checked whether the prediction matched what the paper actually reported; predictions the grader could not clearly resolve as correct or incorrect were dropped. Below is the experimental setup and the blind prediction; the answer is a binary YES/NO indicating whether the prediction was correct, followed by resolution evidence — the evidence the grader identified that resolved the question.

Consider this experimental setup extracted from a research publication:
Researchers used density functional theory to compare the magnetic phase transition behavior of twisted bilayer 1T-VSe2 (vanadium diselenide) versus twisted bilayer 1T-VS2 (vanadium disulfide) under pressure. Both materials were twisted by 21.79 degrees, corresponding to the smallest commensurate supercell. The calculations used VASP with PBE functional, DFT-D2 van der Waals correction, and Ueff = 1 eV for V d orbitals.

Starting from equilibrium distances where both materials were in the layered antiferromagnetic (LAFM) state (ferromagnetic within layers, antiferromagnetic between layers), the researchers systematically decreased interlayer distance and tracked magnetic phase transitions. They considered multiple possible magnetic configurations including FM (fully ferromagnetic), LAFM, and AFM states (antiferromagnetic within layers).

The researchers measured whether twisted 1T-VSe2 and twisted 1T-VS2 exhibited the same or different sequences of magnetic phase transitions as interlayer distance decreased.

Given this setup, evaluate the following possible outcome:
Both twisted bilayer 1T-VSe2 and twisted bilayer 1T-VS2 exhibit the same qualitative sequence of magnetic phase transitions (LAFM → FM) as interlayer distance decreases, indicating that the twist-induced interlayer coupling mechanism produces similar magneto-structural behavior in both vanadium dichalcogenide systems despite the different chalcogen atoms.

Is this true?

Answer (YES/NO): NO